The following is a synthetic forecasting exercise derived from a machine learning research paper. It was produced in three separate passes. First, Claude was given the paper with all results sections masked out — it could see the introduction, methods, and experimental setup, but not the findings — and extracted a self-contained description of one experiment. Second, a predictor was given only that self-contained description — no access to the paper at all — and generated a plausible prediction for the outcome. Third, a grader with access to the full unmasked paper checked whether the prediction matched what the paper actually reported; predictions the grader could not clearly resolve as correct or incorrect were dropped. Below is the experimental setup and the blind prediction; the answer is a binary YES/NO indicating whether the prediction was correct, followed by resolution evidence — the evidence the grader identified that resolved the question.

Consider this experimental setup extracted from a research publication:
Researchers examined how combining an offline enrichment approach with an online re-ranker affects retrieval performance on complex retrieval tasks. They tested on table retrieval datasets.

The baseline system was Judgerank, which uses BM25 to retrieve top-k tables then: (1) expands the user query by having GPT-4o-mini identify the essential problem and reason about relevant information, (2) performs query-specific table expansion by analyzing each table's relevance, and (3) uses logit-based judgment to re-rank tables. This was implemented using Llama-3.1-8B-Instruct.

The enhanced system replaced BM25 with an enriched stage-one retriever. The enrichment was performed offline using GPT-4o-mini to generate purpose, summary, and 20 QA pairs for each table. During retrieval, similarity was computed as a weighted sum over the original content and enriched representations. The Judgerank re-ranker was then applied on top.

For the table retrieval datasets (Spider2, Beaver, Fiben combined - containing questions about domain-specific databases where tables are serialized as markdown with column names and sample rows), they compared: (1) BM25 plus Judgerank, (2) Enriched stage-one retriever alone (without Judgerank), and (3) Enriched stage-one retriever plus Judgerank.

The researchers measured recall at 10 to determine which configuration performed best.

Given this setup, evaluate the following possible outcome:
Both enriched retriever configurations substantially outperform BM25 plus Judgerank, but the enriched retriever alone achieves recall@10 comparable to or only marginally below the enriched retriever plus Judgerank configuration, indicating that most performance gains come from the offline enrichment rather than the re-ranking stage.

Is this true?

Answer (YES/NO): YES